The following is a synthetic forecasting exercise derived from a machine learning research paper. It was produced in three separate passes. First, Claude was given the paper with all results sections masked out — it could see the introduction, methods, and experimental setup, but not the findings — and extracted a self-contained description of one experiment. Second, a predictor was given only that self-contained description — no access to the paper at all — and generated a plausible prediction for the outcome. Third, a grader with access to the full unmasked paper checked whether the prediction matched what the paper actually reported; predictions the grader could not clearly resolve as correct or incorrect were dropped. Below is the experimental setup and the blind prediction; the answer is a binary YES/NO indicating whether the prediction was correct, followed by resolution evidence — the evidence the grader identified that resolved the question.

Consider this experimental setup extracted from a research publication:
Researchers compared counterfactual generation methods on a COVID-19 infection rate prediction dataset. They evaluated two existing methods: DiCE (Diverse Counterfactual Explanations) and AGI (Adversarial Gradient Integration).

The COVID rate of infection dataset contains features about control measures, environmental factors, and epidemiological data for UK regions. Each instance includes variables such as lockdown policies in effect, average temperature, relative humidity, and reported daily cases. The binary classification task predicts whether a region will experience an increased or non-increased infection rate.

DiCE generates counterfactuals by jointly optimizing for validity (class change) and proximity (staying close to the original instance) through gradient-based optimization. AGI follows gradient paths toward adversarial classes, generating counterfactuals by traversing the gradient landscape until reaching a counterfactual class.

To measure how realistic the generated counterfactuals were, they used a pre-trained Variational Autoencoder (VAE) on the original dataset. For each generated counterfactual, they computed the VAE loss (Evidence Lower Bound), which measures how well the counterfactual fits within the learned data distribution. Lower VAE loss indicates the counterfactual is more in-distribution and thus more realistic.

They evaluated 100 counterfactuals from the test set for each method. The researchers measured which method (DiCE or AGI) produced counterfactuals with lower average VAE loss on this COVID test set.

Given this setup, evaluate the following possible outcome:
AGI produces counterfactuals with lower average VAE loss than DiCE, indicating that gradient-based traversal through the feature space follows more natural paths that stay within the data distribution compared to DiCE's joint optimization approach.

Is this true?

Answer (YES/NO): YES